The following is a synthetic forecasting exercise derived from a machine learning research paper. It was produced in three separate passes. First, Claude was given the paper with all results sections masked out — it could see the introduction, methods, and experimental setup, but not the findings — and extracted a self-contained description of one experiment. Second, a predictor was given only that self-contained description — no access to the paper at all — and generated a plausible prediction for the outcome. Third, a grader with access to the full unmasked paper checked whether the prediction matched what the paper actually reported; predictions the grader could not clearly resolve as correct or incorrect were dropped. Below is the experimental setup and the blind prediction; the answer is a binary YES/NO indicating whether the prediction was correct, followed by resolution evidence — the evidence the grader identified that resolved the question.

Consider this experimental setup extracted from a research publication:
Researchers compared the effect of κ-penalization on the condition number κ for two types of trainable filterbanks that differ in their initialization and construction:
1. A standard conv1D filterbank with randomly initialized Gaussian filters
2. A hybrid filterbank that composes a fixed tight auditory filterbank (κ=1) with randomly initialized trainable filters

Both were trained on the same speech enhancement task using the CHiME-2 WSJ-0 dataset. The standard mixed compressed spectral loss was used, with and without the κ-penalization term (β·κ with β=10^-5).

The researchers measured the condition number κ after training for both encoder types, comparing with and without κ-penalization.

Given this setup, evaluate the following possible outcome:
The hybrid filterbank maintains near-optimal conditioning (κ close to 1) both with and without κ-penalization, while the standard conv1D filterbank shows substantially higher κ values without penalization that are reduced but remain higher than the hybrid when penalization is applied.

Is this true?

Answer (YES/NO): NO